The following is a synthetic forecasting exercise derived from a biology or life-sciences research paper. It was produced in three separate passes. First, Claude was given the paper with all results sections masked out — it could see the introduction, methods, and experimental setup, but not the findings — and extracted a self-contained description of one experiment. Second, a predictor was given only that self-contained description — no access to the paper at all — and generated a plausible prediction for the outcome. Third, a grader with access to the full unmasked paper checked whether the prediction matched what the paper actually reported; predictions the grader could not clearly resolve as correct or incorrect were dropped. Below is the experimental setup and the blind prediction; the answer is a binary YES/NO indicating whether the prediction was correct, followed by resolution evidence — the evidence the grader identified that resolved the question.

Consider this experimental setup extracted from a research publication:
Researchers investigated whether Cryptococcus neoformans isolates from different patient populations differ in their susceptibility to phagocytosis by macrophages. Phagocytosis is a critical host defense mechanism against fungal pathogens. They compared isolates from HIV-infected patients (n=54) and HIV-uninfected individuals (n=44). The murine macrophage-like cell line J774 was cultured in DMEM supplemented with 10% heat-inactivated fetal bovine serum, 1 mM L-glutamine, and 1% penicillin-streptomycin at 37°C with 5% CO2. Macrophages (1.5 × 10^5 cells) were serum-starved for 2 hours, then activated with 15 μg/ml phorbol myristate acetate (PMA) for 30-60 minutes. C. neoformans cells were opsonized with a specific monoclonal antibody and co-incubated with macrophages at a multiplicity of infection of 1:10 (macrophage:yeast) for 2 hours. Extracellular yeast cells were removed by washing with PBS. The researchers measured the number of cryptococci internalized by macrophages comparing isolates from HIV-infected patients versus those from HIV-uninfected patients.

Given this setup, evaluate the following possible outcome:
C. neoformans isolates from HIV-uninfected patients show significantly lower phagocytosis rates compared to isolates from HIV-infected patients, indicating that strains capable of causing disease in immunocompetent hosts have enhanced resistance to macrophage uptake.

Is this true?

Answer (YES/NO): YES